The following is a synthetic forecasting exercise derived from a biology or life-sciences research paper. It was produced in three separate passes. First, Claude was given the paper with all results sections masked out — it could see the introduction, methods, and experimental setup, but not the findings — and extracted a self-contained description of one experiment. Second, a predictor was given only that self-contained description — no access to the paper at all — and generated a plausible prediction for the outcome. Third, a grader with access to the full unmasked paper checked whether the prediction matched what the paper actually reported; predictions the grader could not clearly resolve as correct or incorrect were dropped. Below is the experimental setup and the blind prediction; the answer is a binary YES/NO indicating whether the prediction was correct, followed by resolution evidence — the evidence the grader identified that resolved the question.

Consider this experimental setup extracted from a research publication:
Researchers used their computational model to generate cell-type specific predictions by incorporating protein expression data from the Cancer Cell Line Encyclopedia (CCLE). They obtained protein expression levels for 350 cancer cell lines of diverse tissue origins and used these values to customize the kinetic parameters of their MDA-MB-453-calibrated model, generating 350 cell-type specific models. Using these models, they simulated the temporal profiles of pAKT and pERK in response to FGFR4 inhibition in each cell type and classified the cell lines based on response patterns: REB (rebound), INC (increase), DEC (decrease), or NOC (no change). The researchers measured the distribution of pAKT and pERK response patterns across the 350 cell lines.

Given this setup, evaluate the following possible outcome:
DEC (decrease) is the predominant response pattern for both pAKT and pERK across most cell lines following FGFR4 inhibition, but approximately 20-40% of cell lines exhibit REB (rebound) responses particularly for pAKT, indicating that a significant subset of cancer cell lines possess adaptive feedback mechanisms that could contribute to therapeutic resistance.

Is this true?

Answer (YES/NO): NO